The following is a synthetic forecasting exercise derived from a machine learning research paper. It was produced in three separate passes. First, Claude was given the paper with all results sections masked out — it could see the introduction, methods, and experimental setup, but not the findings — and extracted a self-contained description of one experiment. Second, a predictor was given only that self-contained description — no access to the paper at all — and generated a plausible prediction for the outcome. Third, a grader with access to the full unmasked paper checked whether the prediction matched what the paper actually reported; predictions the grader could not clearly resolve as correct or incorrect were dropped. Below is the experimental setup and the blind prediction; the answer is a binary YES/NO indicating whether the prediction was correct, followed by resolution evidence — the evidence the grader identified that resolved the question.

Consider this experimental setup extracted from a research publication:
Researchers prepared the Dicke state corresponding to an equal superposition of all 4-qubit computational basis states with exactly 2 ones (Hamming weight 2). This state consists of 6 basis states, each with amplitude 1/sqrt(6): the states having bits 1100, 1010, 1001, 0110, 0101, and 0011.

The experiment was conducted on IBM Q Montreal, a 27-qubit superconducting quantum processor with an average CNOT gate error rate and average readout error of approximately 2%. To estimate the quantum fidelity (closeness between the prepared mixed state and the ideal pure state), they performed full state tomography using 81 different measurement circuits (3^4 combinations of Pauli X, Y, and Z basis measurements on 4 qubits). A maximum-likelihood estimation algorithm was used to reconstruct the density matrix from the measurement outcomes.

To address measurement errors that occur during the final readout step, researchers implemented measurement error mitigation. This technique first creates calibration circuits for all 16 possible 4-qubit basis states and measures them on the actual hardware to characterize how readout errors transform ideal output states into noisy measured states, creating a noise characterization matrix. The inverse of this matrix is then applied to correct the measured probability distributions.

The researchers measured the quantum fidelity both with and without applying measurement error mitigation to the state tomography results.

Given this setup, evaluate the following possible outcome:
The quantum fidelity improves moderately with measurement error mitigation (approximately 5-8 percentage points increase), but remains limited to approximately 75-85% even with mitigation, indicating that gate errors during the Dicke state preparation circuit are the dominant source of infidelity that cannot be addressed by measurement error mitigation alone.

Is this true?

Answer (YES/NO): NO